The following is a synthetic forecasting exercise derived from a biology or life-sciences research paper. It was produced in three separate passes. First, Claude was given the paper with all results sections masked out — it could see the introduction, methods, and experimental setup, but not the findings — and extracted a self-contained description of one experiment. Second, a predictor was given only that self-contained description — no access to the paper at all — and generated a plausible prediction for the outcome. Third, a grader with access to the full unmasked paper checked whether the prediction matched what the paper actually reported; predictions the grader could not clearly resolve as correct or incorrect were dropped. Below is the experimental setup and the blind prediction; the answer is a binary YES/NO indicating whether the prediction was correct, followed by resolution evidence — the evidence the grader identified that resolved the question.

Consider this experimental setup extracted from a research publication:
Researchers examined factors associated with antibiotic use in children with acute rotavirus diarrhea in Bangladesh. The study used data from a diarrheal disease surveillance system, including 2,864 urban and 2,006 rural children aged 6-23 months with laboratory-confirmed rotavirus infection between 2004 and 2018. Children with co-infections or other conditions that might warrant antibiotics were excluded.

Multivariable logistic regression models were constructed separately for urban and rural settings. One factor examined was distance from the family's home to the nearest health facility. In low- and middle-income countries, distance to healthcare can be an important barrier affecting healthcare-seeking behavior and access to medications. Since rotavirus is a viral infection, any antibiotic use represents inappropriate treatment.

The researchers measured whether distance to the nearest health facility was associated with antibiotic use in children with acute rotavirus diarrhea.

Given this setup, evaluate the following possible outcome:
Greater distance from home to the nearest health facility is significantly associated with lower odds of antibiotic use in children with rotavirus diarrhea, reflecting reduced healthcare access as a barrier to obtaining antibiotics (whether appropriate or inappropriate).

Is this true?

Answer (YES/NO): NO